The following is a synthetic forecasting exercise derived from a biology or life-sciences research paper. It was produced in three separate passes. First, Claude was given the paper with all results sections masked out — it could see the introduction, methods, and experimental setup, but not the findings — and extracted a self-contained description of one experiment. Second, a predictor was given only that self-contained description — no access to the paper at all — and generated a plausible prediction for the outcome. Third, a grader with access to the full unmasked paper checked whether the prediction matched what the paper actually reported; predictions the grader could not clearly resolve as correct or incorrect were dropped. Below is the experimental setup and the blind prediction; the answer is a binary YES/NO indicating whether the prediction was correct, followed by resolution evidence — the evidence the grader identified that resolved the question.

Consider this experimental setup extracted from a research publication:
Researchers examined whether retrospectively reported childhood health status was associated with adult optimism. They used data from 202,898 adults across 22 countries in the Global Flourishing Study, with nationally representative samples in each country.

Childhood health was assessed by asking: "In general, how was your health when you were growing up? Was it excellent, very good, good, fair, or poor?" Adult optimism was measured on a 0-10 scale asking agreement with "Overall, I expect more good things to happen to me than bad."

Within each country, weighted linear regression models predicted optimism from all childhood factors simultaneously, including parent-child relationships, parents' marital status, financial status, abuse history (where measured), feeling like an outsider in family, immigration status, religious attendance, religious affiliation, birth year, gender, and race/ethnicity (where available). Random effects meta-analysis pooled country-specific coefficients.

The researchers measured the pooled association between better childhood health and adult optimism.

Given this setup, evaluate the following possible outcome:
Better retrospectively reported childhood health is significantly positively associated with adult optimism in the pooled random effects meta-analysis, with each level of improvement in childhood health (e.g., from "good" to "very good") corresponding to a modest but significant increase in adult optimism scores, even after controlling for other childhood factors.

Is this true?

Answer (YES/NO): YES